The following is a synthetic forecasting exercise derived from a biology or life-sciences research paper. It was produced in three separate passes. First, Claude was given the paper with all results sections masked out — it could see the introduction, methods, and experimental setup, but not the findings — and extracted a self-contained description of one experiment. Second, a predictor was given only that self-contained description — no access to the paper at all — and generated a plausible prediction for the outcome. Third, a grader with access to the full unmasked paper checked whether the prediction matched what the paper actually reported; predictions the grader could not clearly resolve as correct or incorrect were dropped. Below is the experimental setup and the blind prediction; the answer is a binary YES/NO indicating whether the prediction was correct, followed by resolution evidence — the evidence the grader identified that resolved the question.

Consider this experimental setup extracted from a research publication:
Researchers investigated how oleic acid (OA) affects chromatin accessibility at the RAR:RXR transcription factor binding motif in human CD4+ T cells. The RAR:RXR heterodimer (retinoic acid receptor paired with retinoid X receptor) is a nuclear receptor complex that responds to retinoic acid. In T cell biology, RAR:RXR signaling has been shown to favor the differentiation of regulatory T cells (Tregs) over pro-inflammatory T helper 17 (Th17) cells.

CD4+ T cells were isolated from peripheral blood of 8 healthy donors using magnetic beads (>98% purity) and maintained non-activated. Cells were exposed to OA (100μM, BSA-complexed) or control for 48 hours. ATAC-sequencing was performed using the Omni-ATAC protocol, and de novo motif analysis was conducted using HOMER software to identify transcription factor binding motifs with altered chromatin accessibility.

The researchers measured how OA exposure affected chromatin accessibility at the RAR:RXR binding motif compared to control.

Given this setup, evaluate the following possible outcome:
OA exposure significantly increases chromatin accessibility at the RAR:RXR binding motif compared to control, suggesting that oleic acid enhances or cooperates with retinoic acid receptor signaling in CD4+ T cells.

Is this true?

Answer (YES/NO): NO